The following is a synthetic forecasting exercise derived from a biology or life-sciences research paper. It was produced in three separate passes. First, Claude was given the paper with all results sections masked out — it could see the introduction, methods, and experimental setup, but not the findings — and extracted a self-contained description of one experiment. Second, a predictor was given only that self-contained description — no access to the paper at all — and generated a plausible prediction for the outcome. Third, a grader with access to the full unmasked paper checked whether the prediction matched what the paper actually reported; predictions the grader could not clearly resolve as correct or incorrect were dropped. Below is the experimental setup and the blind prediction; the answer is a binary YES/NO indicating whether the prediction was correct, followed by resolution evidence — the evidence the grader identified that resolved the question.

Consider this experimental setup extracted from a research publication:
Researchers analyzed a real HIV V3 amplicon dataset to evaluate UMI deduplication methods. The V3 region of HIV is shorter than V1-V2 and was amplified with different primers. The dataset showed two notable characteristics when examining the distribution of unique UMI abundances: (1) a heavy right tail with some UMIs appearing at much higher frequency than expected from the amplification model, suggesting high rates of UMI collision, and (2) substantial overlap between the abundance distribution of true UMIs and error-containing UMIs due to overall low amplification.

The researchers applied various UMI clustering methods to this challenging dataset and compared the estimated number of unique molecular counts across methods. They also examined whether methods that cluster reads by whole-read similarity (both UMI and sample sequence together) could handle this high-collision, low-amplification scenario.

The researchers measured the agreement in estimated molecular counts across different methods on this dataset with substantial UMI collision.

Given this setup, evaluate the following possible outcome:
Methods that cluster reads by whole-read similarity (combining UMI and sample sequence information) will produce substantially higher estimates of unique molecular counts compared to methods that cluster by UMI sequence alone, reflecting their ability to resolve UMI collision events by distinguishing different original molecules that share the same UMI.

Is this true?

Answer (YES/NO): NO